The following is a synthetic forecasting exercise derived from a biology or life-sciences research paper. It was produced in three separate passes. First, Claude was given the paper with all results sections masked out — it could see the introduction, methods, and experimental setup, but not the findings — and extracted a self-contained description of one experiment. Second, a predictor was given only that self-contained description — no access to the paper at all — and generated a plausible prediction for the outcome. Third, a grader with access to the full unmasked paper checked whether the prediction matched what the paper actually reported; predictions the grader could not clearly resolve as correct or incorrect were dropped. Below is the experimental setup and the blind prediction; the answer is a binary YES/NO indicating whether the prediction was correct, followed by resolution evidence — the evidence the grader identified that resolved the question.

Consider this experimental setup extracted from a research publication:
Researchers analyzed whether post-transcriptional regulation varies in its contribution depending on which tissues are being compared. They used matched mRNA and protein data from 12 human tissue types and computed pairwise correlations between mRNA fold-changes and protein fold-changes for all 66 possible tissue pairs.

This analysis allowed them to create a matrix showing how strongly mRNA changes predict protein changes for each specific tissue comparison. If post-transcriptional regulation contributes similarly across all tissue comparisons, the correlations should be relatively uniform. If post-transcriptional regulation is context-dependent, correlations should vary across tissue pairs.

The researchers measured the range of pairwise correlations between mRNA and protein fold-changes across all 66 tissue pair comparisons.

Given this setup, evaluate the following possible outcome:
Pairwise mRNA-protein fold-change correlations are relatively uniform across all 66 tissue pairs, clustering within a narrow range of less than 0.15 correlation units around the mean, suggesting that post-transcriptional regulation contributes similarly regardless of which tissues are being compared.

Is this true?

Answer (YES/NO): NO